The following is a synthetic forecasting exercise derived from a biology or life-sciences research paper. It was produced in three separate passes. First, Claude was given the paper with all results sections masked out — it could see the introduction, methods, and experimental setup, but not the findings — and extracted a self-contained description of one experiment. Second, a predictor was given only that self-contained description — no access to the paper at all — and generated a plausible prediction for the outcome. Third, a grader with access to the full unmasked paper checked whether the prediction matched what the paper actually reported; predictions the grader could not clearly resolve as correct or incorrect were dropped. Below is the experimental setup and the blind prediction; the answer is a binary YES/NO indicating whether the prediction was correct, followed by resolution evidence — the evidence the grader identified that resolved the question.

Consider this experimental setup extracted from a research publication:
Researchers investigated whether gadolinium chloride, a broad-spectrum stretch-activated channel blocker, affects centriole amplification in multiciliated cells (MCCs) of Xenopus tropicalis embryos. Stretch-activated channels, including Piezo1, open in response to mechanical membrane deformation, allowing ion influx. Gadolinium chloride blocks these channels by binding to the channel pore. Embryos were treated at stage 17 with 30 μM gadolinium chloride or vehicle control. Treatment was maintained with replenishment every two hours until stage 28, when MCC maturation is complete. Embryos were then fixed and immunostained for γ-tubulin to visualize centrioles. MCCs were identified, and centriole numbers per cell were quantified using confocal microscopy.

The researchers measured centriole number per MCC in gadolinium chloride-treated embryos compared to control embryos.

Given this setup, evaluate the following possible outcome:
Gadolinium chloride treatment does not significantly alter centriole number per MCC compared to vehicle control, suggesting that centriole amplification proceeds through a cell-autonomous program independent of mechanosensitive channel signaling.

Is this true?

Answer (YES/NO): NO